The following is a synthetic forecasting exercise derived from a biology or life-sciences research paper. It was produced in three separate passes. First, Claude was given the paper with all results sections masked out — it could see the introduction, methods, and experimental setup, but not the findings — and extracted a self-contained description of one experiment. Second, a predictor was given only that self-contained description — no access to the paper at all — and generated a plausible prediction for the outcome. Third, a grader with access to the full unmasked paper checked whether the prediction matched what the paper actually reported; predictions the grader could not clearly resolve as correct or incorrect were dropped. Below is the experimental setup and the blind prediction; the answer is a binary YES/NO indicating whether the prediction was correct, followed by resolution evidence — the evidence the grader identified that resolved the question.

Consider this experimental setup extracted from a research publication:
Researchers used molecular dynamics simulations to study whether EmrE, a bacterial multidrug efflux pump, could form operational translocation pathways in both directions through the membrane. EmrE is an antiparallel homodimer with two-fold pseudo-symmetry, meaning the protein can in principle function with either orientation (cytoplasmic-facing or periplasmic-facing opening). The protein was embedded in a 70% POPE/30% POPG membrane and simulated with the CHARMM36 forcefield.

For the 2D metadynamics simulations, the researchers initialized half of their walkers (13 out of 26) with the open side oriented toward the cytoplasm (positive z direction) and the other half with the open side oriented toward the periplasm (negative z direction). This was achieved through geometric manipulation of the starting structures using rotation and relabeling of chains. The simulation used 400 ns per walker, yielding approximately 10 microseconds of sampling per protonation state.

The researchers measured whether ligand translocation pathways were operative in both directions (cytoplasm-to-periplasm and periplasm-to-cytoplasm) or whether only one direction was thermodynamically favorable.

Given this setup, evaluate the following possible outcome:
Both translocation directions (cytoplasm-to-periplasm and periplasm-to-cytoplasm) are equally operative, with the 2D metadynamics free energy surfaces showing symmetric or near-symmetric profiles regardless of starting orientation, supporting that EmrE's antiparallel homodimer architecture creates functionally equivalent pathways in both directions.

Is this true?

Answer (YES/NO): NO